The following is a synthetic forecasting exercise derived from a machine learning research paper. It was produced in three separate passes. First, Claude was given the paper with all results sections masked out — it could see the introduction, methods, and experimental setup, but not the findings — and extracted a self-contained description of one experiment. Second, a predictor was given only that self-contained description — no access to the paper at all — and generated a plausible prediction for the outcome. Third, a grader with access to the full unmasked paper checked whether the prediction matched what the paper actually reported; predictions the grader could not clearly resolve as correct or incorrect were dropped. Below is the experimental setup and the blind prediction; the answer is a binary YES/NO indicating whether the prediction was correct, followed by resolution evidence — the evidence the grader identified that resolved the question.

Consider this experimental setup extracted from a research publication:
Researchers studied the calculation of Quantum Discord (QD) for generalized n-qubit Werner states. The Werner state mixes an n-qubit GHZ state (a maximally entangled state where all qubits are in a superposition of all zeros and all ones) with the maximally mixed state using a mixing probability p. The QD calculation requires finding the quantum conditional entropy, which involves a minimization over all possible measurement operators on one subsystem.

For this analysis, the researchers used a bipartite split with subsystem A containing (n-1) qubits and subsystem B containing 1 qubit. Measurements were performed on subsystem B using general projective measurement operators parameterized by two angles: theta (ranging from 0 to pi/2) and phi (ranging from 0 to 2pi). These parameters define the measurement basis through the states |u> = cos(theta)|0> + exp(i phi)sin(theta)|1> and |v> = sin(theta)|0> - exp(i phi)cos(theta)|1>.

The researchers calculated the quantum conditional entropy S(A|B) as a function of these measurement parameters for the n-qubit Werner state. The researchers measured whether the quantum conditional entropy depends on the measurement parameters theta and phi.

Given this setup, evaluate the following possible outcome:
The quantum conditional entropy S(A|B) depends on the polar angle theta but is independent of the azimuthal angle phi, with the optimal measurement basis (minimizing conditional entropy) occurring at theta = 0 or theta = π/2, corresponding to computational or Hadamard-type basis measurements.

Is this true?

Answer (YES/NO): NO